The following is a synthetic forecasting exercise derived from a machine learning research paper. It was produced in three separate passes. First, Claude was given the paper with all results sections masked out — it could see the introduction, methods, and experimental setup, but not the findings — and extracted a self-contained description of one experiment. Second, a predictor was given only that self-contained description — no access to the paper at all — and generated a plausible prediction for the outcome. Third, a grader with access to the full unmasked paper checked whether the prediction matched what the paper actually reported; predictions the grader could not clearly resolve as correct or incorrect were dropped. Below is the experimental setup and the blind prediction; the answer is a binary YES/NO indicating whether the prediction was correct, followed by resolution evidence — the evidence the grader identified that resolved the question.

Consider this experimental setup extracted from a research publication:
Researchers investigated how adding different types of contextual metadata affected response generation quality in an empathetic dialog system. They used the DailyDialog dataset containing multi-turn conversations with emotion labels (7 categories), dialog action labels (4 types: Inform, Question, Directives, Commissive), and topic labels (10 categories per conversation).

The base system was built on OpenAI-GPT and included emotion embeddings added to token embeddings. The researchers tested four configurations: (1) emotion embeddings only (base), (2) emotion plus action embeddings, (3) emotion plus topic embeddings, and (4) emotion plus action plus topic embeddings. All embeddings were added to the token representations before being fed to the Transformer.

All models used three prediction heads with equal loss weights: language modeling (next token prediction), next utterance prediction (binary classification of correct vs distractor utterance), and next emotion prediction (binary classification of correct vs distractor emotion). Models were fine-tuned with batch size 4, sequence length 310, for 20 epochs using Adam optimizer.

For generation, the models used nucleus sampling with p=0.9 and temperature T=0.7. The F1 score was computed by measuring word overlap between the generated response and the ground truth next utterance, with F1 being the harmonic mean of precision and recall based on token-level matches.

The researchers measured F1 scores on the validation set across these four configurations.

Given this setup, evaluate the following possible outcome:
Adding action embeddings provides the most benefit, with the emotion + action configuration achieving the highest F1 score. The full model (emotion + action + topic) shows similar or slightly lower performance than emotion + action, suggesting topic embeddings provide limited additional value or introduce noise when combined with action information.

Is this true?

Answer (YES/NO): NO